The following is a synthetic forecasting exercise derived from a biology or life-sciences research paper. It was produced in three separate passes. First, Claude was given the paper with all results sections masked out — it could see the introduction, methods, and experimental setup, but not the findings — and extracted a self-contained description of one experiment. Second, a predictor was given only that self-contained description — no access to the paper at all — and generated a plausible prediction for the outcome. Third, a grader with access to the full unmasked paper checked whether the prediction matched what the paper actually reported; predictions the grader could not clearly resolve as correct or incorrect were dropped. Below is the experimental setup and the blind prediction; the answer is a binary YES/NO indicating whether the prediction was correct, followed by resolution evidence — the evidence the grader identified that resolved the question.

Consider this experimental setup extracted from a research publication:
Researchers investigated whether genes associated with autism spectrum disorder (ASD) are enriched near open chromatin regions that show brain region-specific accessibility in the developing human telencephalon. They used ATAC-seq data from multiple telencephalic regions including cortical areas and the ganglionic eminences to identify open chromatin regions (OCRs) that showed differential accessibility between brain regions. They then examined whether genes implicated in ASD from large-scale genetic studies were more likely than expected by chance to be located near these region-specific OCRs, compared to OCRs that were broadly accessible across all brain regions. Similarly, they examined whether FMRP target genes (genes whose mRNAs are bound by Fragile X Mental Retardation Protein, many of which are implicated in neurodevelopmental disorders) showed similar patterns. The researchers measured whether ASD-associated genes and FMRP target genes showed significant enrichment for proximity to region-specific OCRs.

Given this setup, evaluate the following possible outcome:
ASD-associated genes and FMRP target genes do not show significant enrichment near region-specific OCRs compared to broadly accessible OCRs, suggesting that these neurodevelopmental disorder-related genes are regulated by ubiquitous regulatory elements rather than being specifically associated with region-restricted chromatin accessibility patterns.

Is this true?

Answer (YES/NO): NO